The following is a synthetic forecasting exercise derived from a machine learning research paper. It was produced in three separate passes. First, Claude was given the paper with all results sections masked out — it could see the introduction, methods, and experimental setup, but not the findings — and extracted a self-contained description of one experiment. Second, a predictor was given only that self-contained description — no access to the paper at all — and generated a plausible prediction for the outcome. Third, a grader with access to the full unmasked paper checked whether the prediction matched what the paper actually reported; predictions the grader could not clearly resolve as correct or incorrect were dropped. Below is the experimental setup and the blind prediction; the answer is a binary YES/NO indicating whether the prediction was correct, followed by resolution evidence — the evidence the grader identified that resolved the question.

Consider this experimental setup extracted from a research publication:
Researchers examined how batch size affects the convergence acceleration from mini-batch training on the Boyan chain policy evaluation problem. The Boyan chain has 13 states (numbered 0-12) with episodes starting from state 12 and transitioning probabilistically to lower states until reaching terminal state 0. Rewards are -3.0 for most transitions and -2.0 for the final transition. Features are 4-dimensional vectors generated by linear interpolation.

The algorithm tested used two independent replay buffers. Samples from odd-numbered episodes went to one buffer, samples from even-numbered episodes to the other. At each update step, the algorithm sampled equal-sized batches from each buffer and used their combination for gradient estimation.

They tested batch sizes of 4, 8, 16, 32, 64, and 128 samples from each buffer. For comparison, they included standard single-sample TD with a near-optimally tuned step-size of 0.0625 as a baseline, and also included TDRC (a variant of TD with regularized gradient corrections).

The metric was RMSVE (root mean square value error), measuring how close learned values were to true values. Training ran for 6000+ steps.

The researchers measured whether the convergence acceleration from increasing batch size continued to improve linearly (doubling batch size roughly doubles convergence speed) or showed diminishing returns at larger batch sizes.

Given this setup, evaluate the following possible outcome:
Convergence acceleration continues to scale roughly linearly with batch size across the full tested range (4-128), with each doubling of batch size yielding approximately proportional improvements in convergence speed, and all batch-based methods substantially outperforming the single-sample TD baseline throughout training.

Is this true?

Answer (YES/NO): NO